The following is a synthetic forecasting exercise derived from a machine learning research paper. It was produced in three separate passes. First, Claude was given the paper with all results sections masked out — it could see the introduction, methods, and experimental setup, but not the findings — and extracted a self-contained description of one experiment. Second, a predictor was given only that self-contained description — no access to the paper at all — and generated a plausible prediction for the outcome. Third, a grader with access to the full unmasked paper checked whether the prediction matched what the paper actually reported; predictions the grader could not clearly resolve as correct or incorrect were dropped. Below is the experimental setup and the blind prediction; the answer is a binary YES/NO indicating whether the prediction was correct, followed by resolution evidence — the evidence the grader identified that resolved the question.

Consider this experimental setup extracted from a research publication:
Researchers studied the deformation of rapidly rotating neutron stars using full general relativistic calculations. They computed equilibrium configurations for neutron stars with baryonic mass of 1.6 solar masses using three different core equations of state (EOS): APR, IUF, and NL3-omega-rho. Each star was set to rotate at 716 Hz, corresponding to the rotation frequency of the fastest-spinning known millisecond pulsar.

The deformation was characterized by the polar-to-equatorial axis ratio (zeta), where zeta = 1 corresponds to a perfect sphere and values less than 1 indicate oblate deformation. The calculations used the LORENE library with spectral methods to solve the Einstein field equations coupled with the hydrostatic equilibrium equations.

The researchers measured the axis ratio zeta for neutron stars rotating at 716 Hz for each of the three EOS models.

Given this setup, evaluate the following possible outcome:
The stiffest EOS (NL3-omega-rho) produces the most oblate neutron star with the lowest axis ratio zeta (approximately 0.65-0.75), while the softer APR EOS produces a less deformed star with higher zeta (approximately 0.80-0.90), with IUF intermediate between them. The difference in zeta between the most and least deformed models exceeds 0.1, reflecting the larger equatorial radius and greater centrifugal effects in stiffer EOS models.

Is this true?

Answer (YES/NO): NO